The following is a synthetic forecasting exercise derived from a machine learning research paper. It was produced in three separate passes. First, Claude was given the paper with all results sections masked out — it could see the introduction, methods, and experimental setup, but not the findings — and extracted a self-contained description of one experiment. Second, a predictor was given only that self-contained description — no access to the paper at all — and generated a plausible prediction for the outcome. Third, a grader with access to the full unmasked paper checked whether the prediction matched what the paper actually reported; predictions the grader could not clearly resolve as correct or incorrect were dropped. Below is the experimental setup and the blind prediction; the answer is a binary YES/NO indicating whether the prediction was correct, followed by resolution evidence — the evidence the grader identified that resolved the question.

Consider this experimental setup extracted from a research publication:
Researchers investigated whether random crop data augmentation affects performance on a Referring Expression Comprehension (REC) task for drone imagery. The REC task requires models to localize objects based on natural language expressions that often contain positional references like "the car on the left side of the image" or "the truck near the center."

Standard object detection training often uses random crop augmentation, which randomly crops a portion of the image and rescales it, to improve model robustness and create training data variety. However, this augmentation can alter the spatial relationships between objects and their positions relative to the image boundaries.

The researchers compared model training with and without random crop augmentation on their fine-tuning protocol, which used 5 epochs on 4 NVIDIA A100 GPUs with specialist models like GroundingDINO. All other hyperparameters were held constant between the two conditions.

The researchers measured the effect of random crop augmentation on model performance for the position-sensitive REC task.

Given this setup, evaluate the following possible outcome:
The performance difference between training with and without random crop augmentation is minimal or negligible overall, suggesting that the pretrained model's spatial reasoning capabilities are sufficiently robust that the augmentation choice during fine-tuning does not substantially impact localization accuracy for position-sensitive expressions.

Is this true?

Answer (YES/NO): NO